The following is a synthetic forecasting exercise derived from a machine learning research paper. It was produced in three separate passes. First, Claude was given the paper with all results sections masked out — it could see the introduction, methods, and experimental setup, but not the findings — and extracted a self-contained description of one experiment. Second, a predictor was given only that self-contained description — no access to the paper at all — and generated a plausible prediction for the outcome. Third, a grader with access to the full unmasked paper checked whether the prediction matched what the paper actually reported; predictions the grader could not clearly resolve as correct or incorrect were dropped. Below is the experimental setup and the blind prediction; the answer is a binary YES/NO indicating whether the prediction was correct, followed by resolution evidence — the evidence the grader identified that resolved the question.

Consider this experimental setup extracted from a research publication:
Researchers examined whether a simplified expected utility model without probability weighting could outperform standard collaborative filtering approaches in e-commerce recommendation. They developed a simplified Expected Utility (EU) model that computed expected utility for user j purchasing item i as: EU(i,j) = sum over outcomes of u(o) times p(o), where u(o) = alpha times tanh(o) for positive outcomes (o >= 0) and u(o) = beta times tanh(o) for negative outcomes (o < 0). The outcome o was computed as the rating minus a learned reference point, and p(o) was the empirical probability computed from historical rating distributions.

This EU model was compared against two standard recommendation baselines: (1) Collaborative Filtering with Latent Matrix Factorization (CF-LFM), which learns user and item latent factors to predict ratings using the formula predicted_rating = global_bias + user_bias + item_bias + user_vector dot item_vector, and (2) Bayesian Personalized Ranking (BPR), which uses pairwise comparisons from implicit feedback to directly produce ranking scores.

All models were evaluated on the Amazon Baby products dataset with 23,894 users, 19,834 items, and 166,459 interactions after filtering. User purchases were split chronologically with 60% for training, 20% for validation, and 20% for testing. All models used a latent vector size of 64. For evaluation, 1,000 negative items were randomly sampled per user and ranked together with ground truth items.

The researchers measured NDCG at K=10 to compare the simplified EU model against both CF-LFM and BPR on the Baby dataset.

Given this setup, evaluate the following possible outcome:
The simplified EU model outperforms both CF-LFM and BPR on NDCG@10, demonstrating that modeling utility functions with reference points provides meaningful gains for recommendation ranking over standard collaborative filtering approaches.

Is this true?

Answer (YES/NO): NO